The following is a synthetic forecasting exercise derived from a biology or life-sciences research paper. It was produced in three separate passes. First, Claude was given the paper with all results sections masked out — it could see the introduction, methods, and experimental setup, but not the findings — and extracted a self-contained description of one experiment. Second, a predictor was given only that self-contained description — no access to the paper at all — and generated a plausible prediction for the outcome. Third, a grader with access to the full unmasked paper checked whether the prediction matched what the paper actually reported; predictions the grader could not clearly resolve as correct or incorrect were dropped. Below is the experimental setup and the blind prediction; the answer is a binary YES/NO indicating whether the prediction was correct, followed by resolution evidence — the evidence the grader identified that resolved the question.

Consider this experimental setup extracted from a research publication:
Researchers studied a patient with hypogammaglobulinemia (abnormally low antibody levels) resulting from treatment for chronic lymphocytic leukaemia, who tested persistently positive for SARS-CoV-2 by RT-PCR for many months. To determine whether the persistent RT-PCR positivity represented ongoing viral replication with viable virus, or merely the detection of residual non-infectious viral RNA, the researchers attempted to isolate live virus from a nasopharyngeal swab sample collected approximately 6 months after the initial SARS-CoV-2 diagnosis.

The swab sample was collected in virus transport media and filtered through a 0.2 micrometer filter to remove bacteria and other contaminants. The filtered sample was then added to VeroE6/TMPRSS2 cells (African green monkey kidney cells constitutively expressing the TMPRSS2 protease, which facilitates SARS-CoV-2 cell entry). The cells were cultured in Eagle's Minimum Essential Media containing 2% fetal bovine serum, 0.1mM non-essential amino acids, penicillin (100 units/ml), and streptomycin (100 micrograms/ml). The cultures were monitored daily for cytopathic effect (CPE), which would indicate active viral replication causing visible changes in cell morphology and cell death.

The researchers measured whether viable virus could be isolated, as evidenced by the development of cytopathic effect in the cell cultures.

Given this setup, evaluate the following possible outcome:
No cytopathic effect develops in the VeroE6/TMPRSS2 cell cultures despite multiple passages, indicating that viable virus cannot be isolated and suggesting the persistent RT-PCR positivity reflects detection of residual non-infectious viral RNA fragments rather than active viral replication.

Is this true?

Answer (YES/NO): NO